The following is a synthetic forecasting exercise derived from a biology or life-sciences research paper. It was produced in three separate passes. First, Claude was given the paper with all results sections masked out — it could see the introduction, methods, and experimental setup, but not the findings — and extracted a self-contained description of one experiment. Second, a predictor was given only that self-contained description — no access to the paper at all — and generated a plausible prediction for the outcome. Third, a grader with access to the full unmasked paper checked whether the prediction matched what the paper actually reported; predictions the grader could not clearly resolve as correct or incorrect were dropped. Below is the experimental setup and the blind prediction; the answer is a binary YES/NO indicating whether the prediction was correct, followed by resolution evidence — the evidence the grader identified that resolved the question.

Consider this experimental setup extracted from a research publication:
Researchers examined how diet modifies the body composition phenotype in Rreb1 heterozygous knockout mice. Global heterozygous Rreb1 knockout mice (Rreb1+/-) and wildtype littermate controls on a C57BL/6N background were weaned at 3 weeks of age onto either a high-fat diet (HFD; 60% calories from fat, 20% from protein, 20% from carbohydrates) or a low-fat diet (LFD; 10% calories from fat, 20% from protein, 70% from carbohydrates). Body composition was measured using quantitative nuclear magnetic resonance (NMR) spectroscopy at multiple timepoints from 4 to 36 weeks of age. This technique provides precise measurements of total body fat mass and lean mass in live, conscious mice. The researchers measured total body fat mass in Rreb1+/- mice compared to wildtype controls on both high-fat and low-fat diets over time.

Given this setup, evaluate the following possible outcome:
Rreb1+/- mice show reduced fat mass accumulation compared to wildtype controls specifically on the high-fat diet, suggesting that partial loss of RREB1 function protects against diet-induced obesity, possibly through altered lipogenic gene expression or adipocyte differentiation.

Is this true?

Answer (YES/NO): NO